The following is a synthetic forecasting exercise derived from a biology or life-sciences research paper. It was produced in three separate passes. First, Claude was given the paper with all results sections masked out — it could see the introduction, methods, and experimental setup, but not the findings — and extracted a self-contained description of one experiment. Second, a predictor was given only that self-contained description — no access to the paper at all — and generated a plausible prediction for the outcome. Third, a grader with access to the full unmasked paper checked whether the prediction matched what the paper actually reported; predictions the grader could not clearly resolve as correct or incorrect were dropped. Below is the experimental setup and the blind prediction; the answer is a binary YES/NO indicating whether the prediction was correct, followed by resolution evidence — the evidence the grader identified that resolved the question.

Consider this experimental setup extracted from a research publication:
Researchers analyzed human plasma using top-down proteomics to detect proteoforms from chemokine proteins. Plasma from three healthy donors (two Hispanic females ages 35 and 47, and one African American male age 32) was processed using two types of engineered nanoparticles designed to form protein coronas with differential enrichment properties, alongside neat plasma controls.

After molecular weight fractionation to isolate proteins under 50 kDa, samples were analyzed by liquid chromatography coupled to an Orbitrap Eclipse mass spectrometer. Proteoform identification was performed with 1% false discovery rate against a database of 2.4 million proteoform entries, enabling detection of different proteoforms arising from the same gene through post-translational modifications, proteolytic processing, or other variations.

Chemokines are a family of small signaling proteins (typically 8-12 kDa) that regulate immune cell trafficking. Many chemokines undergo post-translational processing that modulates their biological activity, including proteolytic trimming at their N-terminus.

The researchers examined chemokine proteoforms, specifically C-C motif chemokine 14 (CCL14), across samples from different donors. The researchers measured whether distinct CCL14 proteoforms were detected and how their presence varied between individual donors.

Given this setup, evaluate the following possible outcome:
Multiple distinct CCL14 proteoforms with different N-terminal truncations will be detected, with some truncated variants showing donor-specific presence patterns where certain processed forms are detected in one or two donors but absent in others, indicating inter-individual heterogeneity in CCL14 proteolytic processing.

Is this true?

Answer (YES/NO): NO